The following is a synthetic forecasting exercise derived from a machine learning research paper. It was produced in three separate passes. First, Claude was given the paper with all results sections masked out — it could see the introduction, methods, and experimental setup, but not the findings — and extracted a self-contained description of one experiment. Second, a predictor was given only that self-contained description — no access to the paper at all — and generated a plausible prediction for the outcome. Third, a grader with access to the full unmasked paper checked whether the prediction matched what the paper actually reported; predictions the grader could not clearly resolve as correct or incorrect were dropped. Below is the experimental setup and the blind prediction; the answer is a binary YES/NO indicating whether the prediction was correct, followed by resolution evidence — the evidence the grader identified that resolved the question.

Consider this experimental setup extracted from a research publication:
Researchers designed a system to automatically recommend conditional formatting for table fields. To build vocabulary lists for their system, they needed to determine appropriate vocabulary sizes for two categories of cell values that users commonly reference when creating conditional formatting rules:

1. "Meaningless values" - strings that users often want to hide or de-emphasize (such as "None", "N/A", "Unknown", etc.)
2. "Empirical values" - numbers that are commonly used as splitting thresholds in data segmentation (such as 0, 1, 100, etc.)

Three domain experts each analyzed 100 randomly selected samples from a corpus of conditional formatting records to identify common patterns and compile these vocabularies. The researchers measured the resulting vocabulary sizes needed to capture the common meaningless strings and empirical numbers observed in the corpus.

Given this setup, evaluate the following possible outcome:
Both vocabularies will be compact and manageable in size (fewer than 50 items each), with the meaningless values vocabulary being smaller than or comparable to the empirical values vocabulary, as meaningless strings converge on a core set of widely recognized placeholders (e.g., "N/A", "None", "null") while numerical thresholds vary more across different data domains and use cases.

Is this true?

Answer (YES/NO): NO